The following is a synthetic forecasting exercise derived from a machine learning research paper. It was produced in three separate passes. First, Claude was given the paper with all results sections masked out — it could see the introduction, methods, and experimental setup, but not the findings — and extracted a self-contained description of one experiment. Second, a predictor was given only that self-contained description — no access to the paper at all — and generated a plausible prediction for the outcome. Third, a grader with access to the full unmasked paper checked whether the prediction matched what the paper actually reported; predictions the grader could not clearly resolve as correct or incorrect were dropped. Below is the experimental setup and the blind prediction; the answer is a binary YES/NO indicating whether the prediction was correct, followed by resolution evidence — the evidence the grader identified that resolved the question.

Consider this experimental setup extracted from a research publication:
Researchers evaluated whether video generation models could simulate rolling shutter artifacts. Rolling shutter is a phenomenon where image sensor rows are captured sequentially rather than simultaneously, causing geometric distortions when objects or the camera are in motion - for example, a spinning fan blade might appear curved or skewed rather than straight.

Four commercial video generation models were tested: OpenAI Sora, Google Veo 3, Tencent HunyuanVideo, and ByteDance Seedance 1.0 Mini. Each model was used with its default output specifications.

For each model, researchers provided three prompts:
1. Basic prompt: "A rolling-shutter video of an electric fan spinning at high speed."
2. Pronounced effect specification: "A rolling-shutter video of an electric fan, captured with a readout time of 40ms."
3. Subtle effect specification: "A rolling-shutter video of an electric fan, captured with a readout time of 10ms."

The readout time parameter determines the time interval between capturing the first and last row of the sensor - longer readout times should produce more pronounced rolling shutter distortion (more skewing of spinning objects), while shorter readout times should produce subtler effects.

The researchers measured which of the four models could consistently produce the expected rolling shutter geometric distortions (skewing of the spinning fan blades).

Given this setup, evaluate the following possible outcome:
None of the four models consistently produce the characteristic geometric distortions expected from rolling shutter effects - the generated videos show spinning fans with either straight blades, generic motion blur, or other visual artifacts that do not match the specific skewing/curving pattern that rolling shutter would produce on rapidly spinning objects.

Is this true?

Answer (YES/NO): NO